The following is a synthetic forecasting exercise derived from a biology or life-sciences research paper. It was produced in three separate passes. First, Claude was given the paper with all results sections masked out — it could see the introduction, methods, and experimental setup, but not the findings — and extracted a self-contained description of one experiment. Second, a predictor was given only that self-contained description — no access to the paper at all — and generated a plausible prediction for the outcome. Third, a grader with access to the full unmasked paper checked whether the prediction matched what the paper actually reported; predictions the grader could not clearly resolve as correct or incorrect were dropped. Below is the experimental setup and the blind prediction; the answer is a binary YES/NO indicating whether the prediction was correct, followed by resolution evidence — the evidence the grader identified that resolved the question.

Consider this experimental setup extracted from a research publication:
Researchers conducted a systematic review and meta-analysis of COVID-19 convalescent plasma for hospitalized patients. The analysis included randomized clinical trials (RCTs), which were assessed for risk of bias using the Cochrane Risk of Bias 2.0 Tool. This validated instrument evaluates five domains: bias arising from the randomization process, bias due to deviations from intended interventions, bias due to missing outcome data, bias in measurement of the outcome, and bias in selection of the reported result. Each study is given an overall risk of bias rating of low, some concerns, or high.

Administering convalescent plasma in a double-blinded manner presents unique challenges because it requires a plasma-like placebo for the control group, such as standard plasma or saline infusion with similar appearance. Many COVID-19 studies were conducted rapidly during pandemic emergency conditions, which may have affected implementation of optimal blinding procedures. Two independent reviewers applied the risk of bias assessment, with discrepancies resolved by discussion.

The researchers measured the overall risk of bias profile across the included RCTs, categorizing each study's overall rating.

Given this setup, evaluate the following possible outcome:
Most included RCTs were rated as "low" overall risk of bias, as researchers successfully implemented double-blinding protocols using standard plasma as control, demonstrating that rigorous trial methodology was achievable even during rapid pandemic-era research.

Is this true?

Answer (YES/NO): NO